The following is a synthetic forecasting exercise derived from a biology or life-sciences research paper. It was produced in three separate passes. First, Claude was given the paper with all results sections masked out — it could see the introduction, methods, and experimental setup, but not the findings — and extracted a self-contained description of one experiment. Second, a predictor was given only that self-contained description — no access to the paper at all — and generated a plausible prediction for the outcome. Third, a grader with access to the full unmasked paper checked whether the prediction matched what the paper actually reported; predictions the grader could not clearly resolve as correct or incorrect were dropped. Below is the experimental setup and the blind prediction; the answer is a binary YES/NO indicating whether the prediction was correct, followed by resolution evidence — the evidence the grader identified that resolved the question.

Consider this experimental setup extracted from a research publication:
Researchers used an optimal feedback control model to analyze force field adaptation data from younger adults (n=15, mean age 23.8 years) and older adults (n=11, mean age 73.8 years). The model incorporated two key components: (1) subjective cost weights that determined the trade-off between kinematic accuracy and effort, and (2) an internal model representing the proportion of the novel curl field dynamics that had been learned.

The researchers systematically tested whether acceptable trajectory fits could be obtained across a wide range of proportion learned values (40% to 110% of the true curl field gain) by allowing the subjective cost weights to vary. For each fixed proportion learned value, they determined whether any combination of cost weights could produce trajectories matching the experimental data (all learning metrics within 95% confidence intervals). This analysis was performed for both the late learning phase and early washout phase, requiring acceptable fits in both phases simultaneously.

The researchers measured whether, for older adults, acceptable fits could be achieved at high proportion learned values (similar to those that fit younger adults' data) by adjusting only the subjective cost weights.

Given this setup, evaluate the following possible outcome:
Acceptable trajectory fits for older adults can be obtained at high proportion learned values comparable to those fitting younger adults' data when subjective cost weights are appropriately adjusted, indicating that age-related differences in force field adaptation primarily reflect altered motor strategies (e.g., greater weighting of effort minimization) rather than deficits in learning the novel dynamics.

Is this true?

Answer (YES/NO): YES